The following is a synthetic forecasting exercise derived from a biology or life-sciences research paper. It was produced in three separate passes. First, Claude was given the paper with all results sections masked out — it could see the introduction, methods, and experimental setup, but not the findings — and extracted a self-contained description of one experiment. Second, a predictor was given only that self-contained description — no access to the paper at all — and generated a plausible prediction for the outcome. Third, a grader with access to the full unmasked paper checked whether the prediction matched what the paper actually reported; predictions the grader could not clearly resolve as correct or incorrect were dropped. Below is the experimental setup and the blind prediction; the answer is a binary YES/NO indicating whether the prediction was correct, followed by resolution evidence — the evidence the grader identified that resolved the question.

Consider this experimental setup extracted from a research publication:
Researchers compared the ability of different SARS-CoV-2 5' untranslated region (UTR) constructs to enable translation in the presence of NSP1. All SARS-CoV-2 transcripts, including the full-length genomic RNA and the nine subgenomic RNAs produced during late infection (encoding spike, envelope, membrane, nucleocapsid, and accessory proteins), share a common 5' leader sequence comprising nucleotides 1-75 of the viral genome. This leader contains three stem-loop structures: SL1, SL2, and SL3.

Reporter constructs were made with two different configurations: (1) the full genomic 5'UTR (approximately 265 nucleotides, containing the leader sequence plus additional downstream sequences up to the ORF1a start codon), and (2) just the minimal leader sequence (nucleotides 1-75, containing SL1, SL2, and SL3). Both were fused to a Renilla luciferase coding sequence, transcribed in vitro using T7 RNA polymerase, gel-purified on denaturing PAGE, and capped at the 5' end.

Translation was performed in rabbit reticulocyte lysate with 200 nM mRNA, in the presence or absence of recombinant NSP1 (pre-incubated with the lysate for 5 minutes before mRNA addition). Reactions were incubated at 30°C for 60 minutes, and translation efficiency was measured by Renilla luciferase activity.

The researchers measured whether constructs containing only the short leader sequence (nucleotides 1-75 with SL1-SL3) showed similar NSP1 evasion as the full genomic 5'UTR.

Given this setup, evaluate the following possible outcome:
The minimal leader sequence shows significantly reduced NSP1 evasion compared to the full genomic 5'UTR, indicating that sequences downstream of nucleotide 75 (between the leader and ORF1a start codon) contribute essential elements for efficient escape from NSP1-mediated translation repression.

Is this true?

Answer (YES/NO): NO